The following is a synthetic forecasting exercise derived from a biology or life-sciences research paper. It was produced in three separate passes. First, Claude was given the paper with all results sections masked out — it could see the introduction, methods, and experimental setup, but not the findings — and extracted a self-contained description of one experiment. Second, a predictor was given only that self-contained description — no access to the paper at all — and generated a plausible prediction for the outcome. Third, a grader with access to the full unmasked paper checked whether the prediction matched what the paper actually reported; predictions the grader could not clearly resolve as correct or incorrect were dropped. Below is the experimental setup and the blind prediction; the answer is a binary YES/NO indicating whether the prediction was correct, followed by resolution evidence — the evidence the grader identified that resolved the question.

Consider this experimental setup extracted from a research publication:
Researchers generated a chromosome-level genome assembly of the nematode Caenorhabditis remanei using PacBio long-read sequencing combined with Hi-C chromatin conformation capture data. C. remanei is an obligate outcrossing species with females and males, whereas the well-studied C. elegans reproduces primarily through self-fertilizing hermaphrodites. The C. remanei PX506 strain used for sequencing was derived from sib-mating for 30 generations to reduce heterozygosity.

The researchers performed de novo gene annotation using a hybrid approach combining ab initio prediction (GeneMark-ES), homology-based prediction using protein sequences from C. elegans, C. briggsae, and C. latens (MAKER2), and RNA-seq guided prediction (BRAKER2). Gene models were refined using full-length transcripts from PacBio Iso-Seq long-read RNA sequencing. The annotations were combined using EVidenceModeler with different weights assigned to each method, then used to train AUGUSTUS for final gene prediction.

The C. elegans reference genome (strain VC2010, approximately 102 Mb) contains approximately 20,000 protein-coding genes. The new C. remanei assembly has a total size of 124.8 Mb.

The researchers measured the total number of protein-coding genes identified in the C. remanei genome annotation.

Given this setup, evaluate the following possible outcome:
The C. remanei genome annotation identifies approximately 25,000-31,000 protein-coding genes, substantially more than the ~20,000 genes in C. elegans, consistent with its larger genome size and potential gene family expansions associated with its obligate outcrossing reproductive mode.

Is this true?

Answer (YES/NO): YES